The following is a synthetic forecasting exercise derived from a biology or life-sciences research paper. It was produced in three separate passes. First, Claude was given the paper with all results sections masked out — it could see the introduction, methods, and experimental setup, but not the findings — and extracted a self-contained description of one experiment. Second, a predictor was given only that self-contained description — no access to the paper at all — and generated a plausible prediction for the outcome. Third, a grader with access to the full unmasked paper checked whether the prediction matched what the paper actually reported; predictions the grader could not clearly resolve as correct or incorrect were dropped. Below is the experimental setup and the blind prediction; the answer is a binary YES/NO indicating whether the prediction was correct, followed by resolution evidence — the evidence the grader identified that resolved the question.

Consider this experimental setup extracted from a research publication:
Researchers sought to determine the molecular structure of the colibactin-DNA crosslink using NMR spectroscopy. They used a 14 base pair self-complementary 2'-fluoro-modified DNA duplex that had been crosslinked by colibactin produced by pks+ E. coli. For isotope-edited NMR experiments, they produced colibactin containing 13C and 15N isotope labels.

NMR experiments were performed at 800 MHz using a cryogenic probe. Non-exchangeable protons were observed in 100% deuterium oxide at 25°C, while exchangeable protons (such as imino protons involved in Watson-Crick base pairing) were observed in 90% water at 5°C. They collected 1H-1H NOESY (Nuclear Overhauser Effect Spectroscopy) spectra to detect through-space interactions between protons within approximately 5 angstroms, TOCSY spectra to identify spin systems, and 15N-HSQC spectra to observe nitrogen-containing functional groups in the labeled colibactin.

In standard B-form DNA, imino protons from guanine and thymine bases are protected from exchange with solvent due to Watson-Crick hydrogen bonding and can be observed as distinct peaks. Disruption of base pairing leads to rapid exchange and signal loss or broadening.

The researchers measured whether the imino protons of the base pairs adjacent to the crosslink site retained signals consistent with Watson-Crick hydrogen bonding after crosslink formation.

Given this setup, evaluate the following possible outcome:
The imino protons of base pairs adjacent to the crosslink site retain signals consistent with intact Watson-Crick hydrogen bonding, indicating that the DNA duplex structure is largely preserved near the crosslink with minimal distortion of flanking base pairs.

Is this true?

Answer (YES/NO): YES